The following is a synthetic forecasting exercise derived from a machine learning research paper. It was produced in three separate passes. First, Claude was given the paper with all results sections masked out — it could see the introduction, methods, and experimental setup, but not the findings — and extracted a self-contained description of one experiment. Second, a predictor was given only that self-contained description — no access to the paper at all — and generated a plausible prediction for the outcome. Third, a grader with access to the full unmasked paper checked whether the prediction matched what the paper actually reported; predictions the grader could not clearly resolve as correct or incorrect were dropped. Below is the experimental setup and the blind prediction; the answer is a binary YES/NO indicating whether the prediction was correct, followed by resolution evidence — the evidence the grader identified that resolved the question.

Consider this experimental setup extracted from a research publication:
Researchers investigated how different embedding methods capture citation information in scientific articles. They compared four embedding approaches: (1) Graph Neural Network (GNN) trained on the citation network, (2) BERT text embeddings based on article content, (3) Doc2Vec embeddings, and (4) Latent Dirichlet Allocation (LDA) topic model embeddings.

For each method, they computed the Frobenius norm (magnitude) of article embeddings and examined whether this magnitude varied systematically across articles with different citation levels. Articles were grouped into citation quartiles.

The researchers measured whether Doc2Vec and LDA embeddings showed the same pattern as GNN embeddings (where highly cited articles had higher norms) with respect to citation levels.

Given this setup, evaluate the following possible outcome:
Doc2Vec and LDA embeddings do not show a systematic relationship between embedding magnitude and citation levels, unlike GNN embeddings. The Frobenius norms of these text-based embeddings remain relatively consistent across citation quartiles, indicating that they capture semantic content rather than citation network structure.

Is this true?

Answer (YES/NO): YES